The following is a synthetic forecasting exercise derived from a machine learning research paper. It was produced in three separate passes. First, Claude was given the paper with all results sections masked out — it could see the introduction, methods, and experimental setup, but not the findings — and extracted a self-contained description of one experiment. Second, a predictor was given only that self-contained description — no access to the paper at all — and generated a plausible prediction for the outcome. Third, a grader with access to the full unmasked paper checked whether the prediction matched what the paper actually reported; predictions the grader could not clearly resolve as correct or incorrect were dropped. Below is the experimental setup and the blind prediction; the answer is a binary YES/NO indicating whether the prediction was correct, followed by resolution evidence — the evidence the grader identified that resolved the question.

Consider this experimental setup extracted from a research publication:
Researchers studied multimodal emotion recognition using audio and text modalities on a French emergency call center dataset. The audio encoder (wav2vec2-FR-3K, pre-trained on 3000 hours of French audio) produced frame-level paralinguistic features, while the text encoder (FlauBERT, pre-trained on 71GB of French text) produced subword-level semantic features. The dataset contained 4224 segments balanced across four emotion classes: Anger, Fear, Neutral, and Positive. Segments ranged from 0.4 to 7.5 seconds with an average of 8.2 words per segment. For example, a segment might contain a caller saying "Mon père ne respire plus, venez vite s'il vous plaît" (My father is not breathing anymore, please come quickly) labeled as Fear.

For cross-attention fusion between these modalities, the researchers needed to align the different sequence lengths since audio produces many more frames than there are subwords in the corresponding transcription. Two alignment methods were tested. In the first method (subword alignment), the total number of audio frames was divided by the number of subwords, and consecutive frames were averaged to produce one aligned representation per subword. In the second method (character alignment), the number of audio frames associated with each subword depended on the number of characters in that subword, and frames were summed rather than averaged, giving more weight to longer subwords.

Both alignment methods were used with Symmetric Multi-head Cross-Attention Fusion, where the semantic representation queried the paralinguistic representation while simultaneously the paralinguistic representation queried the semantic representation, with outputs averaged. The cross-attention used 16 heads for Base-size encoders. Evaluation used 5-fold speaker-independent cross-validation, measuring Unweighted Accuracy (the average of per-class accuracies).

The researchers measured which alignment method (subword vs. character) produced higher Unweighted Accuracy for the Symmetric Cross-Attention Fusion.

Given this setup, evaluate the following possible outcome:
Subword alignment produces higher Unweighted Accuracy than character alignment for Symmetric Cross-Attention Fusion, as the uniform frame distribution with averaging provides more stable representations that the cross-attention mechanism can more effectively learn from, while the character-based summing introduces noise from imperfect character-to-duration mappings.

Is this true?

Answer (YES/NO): NO